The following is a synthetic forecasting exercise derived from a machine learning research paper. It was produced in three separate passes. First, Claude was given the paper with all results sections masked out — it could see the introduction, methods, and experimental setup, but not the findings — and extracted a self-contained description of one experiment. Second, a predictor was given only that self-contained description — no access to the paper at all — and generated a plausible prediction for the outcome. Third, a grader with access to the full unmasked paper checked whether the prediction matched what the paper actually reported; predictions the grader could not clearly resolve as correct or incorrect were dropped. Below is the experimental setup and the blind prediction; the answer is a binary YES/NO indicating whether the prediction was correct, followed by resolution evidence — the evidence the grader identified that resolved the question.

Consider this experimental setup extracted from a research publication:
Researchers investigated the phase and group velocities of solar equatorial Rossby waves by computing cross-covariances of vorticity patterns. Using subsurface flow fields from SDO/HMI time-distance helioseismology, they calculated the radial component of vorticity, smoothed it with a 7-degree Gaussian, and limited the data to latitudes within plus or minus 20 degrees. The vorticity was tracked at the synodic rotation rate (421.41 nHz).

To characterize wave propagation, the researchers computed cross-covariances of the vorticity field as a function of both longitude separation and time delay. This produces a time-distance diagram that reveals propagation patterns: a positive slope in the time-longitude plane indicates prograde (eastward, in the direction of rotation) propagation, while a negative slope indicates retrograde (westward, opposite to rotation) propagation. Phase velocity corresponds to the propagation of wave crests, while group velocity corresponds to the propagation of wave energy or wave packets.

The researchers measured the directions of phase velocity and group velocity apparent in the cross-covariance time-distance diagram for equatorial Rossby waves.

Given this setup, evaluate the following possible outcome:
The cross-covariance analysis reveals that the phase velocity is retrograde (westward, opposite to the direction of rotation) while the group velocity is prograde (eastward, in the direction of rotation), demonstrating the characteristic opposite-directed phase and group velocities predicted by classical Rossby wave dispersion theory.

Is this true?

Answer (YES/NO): YES